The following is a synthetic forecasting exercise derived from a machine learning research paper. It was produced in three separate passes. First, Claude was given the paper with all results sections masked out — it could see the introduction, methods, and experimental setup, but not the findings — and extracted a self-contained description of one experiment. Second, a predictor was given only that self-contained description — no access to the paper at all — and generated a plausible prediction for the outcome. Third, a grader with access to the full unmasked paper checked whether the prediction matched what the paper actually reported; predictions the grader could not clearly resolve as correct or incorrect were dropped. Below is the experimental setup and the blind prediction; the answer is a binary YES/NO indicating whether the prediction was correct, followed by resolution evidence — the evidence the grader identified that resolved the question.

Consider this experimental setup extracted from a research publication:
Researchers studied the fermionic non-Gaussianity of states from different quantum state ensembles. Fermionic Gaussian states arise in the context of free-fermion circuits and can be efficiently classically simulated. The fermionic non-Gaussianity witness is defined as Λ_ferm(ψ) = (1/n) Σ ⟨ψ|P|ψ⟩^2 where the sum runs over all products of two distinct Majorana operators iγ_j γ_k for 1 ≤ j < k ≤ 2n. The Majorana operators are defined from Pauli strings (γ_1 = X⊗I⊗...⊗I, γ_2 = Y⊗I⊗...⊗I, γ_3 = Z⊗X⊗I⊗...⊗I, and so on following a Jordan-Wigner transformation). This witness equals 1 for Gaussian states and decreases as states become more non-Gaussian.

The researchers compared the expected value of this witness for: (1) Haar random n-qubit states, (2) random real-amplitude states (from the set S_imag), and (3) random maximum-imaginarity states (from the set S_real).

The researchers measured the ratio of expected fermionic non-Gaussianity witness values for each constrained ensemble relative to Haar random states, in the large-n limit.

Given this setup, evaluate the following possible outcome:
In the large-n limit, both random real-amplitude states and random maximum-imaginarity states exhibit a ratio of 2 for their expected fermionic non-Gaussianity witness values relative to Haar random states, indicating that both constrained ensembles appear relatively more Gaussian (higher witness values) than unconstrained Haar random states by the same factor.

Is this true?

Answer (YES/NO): NO